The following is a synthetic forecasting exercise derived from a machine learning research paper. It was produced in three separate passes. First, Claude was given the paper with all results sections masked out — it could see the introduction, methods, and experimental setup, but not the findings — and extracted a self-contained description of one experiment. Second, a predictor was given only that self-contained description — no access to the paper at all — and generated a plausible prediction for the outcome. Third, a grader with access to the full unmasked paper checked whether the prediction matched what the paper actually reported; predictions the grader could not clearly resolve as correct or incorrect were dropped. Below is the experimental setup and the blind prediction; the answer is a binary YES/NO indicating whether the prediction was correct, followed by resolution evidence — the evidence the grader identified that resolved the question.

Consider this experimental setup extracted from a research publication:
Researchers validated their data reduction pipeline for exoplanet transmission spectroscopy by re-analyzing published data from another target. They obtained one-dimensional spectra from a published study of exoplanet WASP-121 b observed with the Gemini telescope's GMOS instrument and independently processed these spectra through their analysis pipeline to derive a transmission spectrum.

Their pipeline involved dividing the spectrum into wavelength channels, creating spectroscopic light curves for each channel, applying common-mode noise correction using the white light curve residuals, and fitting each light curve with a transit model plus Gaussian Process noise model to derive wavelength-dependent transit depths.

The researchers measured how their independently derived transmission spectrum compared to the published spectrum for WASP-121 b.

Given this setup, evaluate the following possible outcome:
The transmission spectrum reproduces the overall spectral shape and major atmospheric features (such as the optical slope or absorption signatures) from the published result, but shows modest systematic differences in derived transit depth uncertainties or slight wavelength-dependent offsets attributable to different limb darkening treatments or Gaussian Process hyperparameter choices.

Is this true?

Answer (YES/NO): NO